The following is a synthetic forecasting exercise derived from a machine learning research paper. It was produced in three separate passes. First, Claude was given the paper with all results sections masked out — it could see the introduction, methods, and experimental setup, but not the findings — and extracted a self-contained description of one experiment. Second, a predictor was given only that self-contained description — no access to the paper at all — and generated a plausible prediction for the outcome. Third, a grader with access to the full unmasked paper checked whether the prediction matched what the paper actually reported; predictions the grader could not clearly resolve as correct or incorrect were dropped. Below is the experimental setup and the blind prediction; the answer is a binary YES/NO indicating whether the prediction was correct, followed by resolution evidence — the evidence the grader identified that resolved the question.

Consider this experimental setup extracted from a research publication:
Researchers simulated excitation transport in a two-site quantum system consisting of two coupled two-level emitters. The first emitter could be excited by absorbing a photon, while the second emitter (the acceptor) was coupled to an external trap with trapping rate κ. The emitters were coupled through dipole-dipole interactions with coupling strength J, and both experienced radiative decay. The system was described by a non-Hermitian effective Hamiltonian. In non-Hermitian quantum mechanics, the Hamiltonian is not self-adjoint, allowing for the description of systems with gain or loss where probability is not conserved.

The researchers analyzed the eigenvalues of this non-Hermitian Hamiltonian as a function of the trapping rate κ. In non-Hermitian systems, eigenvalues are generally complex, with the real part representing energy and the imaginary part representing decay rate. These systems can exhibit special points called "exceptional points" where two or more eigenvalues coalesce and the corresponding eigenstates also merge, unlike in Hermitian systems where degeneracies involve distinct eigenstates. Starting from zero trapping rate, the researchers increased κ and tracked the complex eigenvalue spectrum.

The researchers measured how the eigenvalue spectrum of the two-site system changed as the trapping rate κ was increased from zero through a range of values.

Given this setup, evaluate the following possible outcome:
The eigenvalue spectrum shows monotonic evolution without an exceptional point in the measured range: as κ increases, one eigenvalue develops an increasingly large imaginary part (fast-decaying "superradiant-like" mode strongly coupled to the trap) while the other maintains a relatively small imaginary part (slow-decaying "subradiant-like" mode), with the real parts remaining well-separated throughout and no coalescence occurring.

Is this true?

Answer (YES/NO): NO